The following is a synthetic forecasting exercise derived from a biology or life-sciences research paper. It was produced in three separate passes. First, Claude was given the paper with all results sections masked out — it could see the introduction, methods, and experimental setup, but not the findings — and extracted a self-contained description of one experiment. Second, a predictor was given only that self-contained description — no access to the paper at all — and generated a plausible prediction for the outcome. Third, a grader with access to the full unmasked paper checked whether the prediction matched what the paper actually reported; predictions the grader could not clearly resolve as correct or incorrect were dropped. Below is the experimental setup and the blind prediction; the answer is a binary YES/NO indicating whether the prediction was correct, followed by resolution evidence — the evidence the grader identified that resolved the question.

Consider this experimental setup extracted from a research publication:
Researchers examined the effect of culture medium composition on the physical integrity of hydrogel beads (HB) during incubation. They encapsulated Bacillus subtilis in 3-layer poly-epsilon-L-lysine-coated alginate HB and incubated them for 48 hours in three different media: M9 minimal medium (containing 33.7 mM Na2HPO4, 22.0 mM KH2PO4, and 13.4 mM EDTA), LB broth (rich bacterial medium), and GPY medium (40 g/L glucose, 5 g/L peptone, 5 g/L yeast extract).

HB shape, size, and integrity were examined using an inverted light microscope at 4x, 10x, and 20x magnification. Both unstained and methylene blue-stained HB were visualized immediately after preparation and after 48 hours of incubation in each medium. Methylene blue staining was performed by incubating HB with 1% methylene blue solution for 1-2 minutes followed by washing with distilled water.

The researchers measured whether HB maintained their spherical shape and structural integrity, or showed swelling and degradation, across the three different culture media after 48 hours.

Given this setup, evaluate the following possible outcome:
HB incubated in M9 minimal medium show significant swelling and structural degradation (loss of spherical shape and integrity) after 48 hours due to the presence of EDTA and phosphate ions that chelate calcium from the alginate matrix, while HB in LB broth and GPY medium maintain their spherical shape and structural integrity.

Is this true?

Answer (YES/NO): NO